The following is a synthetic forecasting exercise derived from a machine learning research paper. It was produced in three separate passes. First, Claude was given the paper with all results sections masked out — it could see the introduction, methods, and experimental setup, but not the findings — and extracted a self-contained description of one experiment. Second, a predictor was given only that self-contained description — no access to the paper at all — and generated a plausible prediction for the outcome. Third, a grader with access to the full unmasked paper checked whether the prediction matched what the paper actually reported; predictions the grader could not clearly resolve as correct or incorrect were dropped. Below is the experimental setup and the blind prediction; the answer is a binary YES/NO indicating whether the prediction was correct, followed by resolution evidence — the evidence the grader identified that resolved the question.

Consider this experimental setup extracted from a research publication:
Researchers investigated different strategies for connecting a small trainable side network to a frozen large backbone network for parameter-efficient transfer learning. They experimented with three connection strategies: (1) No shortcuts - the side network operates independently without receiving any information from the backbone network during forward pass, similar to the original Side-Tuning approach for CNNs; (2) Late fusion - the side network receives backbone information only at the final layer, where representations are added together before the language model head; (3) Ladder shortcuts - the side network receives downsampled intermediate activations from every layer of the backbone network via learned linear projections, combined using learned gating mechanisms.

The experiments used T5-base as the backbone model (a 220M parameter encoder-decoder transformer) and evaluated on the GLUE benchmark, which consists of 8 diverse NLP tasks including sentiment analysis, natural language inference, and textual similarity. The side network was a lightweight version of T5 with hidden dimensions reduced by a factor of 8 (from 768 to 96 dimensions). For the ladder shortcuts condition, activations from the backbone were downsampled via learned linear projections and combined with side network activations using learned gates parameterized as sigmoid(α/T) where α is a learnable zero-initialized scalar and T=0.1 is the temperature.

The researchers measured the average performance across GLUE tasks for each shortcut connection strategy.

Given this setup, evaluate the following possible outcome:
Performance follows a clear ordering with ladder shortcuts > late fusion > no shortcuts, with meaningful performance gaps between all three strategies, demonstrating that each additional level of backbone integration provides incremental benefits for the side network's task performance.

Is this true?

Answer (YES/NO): YES